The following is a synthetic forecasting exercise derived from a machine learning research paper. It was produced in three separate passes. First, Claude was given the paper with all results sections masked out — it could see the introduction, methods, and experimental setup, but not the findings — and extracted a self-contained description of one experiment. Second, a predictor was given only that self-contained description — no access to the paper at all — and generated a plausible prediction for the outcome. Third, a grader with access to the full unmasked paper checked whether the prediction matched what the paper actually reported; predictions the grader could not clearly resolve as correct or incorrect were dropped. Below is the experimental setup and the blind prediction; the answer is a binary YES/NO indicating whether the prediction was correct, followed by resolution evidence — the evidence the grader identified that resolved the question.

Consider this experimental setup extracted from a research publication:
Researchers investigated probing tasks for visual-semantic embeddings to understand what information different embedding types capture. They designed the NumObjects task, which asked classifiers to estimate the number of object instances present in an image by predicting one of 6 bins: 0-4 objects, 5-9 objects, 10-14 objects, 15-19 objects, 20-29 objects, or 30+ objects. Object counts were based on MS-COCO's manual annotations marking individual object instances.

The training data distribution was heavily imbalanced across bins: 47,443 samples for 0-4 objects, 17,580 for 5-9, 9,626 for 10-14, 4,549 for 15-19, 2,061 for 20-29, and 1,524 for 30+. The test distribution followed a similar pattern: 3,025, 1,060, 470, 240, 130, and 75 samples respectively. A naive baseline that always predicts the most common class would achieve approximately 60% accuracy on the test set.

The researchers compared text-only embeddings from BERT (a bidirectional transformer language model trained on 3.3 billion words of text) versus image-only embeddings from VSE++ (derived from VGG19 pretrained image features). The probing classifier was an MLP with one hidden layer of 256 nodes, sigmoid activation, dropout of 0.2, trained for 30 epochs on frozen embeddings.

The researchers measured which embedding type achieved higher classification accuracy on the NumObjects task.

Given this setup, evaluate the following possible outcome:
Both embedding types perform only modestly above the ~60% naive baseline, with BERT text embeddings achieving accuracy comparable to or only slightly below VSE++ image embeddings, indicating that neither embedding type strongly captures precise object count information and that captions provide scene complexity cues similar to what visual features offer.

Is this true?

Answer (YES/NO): YES